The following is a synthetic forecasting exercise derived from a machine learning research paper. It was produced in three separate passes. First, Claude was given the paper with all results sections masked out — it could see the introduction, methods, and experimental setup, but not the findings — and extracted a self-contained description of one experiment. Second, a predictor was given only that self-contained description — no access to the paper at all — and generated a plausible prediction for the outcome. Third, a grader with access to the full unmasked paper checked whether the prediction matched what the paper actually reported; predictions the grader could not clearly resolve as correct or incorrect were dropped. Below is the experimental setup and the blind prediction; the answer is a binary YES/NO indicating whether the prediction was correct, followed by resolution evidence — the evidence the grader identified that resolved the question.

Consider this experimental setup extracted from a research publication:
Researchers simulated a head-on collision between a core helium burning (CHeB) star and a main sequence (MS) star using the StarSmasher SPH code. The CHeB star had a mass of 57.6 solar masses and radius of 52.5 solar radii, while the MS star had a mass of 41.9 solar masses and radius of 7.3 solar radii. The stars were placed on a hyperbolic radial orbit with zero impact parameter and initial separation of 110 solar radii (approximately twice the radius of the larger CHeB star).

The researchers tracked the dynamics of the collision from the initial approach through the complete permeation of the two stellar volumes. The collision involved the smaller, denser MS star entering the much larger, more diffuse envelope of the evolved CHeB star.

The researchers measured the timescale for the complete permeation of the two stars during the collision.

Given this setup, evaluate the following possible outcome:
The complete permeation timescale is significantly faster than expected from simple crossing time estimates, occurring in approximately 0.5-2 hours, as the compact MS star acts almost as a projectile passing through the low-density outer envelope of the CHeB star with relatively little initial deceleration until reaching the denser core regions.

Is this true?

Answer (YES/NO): NO